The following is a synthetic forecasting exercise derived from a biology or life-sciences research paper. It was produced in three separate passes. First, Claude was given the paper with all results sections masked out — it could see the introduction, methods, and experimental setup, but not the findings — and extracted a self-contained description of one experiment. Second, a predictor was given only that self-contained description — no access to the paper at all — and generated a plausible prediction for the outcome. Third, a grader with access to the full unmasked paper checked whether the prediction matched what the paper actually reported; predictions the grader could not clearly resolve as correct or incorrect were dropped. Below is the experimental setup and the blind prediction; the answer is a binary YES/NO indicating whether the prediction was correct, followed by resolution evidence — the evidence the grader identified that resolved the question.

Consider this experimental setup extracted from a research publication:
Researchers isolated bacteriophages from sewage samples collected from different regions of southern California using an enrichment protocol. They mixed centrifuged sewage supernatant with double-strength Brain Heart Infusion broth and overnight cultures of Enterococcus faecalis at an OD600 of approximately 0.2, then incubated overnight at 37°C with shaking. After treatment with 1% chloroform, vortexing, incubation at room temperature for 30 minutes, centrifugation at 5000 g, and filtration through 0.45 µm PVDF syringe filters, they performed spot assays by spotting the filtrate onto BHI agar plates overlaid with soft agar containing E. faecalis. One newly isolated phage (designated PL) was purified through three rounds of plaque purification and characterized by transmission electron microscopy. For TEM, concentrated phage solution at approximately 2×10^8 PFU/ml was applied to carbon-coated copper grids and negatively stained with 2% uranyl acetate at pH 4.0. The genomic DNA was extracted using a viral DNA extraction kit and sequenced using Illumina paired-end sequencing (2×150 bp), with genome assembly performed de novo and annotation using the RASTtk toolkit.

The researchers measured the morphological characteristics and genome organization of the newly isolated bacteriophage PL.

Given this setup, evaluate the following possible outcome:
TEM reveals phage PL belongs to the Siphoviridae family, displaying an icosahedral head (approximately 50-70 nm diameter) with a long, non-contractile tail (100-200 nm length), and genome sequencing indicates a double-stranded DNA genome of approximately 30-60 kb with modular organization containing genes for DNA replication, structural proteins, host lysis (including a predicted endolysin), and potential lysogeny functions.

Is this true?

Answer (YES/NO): NO